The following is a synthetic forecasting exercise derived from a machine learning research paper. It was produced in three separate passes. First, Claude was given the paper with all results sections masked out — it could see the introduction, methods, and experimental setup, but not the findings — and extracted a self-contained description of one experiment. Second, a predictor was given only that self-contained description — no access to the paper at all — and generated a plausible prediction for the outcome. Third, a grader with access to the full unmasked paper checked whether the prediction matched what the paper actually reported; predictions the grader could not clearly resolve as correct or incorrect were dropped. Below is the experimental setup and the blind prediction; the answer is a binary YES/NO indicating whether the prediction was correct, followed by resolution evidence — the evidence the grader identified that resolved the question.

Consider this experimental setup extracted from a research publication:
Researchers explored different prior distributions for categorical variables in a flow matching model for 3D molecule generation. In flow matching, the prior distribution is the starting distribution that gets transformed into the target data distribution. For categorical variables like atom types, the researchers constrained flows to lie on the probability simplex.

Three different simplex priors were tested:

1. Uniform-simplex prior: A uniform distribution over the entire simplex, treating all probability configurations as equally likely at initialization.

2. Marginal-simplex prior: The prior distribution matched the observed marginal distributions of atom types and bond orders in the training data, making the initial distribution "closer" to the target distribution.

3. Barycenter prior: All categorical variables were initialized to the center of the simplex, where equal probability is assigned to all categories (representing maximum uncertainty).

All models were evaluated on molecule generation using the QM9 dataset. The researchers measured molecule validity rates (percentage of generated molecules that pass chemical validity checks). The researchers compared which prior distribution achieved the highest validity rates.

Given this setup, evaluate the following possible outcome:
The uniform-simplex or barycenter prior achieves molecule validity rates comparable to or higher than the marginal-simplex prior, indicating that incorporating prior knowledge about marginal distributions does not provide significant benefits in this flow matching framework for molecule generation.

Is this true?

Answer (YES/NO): NO